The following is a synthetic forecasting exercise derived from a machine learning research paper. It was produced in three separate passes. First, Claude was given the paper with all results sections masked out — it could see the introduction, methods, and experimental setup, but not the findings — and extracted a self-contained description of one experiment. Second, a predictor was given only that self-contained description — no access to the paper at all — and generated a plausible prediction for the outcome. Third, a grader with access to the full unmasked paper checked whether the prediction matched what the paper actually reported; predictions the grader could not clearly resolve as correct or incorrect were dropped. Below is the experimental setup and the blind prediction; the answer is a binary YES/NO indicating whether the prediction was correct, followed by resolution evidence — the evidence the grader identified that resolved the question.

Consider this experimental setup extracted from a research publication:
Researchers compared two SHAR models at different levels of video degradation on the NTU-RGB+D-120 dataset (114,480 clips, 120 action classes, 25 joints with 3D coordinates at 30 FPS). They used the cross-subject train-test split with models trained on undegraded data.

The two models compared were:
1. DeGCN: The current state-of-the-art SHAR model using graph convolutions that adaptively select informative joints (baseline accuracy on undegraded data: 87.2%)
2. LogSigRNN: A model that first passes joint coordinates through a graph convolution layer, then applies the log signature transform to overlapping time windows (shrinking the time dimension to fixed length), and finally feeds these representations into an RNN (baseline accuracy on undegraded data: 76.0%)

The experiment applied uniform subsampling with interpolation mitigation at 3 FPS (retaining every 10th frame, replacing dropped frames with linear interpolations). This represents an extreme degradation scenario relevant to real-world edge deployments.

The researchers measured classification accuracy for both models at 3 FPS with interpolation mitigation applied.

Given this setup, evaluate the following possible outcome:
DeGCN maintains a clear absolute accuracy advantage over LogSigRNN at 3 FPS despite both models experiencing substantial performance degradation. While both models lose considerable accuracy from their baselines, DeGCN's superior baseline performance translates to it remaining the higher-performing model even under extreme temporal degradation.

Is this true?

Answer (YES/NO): NO